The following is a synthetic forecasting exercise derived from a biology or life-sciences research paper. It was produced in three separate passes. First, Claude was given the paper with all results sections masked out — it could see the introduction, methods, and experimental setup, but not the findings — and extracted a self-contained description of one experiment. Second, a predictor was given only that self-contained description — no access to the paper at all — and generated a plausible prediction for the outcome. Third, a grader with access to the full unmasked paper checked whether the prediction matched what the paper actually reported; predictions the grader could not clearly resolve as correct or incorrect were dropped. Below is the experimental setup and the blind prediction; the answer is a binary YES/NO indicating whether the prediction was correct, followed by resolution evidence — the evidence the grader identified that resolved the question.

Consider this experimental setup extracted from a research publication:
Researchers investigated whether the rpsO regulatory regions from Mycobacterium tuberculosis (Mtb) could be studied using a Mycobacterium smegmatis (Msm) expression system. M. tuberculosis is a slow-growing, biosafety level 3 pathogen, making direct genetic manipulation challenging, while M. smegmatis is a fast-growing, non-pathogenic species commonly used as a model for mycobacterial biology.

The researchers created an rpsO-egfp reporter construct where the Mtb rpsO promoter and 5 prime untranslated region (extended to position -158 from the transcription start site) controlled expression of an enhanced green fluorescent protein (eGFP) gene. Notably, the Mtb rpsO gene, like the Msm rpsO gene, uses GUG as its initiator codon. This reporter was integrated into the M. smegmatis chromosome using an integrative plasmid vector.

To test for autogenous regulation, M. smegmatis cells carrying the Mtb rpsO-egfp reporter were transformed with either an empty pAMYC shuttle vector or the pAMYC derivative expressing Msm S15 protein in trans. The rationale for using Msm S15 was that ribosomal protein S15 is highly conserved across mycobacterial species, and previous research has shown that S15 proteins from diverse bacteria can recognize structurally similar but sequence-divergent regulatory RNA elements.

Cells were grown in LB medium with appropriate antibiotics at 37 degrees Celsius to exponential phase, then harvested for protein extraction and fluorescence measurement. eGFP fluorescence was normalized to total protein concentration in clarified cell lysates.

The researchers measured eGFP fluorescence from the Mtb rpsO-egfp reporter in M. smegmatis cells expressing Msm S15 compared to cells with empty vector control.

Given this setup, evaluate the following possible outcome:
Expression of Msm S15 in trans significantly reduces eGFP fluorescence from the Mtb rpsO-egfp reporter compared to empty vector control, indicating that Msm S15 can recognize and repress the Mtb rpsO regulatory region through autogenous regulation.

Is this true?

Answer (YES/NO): YES